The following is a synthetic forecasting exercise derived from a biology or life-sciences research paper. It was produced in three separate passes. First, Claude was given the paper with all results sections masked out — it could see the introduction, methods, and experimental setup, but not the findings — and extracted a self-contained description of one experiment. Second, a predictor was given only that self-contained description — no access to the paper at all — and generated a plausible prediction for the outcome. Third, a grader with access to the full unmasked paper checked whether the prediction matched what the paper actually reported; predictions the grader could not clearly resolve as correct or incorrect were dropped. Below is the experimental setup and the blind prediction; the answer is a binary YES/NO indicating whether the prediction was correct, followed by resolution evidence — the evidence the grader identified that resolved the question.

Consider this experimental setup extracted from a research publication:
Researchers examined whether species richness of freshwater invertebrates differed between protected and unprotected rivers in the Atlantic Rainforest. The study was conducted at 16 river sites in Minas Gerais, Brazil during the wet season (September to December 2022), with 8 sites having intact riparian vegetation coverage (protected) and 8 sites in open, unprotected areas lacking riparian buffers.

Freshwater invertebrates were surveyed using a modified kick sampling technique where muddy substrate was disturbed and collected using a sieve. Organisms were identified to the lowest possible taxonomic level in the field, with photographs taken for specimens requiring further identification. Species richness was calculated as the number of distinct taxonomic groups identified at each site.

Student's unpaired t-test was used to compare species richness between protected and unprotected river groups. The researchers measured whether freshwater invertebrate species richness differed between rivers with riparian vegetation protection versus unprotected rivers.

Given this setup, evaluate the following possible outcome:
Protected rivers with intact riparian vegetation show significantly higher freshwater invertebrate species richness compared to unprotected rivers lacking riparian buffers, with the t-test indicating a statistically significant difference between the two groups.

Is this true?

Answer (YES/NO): NO